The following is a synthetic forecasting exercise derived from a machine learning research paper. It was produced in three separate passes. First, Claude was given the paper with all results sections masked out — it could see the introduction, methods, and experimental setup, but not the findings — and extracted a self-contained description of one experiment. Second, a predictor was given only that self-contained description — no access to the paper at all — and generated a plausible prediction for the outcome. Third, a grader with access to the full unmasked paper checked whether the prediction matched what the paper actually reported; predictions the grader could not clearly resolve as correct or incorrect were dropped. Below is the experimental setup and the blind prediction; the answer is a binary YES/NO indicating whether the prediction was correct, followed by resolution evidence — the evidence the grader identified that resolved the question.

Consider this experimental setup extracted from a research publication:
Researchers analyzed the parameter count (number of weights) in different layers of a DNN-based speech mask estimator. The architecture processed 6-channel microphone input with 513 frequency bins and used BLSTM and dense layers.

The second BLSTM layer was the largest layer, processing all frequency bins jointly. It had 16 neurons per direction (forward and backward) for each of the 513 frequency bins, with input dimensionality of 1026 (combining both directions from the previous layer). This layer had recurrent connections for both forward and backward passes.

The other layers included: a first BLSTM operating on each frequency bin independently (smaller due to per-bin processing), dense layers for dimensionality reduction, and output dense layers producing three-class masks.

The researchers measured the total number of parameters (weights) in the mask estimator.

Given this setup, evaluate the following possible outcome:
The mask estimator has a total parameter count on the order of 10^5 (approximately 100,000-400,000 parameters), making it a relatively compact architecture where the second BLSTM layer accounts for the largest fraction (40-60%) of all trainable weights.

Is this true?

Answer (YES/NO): NO